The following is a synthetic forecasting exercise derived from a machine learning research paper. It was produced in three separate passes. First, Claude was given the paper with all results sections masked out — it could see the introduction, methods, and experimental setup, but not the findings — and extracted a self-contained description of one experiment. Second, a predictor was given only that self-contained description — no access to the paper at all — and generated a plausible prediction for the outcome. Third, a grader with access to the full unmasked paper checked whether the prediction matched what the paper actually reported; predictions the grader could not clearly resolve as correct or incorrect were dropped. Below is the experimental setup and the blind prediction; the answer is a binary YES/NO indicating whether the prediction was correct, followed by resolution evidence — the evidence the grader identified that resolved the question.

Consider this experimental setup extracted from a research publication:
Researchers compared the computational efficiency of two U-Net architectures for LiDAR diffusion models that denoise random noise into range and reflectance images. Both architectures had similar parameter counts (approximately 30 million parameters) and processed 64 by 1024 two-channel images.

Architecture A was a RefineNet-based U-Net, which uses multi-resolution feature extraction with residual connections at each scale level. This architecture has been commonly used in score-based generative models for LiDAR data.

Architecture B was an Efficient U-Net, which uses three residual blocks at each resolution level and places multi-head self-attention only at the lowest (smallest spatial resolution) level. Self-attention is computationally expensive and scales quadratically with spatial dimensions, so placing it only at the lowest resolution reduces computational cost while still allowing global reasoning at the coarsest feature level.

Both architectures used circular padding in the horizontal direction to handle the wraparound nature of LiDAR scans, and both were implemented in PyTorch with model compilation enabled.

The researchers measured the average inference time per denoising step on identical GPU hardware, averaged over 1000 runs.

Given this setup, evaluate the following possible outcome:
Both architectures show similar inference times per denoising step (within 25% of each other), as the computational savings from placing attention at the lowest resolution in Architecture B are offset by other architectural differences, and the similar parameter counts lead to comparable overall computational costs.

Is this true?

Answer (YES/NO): NO